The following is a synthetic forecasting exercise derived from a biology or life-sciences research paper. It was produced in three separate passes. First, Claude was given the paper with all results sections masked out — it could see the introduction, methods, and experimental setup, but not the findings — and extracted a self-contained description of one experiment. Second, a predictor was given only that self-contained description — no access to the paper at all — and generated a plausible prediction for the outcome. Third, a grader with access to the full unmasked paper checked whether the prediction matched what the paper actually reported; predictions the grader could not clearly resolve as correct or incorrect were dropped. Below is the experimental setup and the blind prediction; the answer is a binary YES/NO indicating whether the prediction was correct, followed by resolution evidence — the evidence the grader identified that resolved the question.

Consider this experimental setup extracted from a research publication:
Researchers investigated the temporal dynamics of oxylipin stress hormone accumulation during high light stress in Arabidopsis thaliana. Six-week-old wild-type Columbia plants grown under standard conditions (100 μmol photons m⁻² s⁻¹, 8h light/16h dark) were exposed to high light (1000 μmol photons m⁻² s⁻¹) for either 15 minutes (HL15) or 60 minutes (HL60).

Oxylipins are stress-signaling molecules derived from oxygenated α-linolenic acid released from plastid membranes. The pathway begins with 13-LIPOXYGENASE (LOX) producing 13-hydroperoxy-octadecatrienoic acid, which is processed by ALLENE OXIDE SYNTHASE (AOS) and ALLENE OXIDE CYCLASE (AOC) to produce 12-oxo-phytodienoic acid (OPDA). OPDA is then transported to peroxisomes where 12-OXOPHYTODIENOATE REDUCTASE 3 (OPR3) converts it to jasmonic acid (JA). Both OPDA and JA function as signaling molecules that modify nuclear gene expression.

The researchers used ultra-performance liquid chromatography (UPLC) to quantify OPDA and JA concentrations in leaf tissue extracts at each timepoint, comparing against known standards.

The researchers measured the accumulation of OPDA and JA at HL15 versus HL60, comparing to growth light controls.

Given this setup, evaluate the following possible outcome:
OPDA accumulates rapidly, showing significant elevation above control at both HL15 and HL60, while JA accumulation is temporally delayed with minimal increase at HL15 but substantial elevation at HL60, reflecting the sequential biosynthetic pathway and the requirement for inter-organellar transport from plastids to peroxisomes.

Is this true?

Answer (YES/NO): NO